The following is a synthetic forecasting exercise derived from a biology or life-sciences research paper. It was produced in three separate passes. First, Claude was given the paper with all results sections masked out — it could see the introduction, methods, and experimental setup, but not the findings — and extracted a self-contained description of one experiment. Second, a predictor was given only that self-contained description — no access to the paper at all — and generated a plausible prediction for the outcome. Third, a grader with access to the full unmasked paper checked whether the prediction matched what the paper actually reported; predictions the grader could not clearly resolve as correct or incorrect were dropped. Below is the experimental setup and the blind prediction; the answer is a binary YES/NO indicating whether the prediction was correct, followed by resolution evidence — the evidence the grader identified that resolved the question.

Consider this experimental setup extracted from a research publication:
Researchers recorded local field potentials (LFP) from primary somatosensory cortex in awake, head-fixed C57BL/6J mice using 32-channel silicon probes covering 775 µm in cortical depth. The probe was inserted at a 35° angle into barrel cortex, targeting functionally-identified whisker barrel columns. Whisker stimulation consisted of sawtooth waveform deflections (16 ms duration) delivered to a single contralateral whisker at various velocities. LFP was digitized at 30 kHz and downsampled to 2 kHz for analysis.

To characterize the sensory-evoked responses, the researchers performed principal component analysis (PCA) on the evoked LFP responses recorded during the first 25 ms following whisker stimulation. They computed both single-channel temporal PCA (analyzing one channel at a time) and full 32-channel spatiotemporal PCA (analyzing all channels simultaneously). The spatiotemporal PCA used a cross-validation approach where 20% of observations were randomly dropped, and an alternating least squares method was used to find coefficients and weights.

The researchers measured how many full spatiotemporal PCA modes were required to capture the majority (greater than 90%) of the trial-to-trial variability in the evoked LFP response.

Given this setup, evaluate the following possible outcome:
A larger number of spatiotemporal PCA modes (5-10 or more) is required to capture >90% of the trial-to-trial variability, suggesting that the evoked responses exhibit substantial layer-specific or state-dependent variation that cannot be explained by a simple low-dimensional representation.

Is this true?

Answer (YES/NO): NO